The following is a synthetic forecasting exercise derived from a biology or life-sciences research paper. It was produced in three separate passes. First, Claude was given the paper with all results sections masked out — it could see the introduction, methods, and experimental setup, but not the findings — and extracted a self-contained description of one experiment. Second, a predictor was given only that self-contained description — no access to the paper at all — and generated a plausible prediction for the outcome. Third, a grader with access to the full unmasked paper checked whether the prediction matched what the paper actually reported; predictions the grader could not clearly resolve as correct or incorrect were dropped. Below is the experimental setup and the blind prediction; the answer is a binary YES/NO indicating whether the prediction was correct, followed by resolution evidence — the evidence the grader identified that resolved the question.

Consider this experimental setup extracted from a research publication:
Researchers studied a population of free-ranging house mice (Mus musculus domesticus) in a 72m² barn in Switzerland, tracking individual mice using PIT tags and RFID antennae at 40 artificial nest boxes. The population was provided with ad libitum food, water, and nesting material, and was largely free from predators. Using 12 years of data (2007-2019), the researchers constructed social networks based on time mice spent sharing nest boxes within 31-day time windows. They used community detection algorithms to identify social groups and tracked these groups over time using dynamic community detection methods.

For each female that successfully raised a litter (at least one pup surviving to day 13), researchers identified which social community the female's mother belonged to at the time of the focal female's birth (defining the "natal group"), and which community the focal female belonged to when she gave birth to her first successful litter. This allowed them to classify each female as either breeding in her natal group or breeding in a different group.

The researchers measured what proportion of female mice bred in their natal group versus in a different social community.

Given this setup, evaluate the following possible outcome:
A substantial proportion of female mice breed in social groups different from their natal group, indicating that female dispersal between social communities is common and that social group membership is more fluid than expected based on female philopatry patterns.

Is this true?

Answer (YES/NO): NO